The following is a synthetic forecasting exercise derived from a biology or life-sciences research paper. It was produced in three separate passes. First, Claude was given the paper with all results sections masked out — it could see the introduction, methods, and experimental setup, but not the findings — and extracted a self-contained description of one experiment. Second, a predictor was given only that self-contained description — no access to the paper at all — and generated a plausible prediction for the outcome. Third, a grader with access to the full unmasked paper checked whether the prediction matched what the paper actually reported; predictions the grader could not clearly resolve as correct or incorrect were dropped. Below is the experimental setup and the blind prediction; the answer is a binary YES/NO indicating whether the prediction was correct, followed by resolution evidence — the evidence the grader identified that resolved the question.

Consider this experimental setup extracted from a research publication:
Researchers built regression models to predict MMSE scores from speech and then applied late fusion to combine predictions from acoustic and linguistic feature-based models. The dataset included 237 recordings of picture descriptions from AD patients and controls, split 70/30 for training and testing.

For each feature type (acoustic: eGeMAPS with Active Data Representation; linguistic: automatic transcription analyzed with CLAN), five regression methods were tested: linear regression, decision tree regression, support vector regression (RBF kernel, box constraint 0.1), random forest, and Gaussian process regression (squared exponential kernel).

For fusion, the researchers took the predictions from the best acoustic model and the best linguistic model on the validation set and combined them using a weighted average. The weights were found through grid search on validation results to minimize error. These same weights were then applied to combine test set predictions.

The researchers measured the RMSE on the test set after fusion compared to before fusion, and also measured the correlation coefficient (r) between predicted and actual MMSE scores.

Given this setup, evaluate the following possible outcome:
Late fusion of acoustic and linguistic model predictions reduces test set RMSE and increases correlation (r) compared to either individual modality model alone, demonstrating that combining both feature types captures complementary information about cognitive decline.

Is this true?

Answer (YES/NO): NO